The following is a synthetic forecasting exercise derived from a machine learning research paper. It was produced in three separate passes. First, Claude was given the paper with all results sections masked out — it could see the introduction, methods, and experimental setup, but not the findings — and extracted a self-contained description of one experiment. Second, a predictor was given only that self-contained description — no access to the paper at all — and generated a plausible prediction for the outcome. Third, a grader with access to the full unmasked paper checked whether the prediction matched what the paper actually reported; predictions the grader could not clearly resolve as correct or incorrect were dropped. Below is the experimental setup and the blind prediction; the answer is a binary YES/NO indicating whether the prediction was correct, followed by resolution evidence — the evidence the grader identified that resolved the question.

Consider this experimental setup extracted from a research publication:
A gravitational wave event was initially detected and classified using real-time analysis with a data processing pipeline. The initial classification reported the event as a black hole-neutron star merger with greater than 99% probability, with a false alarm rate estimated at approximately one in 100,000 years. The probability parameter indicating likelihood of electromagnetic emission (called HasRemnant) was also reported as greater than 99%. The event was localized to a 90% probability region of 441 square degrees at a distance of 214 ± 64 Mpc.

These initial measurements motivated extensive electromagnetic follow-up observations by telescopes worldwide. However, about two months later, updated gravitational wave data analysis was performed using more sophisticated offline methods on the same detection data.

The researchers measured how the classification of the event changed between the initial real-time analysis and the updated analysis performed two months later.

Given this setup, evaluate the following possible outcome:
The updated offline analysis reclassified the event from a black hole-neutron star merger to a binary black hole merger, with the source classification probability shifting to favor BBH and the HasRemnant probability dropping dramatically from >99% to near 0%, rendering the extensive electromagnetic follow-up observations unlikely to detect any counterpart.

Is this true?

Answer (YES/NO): NO